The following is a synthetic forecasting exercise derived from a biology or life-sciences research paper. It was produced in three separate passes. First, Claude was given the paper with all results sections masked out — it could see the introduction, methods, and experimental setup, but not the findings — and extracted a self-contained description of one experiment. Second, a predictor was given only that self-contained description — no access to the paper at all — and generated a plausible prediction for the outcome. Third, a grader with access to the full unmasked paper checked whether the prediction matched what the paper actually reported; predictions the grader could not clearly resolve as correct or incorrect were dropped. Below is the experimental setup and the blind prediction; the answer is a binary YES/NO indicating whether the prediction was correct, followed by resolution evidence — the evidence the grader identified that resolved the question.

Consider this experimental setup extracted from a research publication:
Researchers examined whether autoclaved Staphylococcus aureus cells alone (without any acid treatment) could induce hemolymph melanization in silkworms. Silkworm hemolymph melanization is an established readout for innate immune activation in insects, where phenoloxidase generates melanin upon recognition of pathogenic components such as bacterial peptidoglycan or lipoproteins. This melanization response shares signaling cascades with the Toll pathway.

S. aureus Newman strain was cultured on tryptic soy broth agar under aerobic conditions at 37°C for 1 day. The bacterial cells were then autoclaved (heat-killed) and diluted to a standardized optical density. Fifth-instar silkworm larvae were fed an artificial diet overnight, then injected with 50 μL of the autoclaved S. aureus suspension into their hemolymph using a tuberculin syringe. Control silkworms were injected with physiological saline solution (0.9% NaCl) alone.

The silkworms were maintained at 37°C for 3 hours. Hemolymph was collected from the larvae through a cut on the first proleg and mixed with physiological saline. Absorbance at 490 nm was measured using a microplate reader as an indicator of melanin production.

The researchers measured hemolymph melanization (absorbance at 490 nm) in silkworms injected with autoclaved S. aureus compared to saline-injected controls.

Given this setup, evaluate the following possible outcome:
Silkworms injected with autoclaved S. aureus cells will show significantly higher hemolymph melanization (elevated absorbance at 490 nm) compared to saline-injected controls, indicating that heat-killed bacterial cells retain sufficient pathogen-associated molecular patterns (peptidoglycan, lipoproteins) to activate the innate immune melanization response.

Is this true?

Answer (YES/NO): NO